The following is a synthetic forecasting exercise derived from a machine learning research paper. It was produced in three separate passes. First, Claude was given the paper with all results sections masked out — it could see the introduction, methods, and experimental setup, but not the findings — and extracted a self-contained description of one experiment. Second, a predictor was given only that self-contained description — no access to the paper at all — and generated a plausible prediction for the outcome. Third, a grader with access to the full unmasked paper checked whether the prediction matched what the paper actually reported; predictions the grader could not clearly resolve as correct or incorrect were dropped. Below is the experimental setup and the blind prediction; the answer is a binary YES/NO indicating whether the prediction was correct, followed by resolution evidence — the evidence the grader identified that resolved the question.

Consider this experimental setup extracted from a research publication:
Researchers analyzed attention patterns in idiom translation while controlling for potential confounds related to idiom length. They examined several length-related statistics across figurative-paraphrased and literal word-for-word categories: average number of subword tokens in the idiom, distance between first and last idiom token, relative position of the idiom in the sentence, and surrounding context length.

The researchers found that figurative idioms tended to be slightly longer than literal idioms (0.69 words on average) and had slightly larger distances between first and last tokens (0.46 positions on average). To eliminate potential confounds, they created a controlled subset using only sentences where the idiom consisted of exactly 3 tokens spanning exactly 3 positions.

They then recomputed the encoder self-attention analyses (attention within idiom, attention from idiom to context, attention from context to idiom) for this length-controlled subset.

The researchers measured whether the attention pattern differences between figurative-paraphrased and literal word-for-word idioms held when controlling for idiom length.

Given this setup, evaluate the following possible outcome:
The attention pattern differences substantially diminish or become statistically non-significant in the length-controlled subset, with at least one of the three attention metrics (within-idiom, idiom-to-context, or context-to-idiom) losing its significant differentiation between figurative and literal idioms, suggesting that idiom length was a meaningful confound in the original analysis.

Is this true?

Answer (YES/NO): NO